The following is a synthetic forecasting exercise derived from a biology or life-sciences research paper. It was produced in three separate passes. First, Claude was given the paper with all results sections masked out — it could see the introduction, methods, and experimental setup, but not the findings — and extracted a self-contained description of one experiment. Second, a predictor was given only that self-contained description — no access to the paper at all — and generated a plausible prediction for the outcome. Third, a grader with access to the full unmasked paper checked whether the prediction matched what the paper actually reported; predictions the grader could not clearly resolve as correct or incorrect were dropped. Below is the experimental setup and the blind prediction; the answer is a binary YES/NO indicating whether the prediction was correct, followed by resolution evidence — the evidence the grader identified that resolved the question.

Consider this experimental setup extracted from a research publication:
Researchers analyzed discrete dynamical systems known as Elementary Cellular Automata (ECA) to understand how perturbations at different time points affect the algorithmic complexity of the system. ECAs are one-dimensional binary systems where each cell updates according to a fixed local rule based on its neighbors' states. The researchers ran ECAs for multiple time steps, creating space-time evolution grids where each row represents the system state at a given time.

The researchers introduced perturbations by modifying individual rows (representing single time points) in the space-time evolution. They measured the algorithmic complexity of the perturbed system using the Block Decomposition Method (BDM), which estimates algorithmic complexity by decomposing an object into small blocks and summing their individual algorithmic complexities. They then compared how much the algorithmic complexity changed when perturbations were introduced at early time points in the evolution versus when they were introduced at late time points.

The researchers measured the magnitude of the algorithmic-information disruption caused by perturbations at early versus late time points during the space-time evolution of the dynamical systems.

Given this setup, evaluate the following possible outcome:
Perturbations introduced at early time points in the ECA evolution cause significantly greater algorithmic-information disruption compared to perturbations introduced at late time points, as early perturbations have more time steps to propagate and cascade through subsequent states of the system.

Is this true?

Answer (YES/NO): YES